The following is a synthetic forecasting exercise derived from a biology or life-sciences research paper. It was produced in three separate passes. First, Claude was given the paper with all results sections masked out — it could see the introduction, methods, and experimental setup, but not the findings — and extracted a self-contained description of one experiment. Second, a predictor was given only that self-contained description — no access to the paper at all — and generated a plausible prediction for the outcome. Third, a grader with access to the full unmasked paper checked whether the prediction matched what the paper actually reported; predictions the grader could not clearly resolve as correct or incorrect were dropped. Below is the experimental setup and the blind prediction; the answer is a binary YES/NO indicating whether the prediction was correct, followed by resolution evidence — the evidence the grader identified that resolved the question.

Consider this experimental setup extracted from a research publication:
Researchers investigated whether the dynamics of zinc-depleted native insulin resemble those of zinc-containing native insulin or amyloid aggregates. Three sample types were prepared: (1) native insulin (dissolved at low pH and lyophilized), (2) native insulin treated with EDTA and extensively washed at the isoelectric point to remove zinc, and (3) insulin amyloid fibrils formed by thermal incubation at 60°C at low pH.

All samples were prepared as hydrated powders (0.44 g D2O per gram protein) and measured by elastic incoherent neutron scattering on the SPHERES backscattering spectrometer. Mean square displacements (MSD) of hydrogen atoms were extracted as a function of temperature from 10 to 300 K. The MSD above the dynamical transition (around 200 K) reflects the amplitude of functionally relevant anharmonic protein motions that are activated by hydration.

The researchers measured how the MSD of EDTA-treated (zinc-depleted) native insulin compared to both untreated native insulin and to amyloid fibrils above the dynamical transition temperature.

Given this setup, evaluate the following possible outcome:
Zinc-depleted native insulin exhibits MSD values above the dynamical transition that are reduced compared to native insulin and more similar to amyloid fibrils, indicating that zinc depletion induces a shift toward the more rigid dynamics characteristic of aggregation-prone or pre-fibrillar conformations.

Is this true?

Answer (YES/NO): YES